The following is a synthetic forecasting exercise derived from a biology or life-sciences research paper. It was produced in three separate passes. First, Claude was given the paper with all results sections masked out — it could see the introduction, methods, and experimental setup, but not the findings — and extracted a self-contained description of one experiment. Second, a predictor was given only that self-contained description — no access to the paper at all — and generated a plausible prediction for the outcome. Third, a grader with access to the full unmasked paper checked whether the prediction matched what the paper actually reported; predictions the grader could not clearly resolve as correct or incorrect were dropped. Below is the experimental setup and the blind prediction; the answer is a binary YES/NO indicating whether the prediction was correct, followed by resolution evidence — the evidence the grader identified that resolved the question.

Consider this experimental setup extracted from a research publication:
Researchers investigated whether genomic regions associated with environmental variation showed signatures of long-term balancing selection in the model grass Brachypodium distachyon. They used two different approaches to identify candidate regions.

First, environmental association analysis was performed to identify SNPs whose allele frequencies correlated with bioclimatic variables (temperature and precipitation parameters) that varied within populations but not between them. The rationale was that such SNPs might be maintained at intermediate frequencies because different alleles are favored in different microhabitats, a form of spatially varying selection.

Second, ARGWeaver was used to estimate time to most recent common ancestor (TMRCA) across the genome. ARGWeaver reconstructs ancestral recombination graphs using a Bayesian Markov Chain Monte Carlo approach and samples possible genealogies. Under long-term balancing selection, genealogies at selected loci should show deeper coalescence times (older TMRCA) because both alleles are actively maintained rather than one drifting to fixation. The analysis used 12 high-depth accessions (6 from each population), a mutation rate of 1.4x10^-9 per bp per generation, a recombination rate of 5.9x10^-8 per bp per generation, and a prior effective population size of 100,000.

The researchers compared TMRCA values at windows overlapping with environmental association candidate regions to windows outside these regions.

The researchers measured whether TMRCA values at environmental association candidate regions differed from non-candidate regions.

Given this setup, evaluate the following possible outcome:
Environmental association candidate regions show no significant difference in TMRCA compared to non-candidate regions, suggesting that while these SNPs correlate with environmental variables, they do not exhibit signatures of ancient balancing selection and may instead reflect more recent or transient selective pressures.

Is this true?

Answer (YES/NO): NO